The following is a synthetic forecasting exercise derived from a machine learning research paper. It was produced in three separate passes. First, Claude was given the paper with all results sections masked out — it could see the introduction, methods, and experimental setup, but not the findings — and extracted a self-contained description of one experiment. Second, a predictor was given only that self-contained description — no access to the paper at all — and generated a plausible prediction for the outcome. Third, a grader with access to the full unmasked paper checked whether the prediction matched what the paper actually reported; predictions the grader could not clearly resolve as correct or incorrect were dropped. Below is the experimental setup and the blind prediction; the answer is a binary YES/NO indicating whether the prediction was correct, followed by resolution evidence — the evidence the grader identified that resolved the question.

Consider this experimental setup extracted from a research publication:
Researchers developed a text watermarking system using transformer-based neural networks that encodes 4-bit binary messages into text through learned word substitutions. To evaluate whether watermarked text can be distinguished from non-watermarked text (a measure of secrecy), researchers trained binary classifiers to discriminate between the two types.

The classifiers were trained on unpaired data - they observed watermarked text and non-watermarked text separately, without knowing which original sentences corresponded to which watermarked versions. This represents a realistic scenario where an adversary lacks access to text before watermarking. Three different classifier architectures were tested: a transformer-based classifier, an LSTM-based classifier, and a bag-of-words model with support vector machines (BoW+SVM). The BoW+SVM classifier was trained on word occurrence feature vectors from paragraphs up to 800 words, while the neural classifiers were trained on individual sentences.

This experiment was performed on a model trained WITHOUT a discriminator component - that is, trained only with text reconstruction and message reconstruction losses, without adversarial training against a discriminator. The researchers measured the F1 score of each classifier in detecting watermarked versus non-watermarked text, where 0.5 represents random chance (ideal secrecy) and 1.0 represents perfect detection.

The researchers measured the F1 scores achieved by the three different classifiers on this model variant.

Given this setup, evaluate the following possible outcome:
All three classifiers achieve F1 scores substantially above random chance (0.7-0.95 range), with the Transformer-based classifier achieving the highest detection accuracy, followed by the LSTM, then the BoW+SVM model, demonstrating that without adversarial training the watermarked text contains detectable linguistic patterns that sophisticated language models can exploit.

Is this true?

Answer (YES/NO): NO